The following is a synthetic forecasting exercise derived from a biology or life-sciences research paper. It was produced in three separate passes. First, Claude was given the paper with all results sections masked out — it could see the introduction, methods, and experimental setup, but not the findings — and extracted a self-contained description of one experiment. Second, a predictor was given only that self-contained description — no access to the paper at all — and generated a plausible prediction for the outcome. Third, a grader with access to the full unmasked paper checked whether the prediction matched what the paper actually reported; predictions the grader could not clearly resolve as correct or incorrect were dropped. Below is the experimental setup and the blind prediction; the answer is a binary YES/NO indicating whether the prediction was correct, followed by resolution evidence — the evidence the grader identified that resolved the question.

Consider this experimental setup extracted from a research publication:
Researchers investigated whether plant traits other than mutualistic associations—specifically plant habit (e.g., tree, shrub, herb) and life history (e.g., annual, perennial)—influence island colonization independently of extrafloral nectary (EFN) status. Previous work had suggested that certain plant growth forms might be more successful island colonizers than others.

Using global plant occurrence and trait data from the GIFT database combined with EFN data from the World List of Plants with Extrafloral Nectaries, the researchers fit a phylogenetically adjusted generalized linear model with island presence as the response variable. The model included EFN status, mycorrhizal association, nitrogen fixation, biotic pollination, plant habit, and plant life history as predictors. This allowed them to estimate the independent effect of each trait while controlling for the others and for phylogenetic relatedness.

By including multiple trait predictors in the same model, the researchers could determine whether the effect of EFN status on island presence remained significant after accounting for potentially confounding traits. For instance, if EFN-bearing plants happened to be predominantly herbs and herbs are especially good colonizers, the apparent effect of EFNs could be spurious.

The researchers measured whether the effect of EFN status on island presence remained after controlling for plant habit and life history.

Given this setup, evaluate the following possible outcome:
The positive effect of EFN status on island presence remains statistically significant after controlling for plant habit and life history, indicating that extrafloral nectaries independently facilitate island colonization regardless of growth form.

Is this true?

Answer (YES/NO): YES